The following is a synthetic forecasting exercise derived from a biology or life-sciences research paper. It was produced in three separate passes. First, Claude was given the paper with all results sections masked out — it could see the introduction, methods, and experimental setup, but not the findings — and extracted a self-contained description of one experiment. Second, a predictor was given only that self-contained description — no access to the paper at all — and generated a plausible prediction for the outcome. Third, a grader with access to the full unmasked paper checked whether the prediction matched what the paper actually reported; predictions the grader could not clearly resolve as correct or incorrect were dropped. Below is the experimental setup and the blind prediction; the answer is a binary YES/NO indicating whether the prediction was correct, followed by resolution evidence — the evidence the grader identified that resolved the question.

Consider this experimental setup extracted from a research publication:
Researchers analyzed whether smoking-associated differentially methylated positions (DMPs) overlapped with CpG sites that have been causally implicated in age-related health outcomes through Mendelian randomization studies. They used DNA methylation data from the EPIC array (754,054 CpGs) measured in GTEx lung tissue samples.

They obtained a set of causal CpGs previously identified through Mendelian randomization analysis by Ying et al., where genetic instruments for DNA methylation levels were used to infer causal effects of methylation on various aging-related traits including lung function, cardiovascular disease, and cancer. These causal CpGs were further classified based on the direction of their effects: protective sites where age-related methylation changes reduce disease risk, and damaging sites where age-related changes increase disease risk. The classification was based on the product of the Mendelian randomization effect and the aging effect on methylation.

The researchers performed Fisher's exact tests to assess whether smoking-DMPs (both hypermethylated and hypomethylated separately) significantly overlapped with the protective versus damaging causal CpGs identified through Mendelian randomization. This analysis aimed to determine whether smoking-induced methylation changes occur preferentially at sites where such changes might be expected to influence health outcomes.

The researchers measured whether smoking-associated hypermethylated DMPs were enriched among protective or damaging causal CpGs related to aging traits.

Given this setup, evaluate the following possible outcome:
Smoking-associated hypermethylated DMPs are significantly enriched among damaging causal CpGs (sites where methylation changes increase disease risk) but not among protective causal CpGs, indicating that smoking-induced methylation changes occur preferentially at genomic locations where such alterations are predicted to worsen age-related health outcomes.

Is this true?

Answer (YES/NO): NO